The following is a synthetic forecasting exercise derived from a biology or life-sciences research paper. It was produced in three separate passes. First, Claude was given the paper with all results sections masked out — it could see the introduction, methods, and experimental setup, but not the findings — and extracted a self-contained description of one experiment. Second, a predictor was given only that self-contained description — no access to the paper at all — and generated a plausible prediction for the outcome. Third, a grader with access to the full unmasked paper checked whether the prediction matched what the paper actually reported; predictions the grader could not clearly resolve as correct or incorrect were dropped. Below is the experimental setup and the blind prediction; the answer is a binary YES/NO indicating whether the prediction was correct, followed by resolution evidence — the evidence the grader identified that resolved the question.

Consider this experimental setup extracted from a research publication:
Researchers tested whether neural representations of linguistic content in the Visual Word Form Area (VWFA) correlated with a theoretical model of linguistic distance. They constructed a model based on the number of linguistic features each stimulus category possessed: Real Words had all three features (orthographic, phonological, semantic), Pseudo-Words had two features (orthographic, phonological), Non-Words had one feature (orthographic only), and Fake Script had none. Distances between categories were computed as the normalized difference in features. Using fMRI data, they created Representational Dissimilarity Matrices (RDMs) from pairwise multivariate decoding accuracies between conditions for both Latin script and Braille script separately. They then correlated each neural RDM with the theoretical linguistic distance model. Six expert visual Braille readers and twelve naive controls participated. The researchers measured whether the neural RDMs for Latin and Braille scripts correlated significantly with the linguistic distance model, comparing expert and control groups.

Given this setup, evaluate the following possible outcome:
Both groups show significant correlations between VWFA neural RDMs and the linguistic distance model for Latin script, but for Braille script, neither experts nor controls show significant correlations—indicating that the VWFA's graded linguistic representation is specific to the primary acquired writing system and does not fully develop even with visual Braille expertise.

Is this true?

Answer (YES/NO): NO